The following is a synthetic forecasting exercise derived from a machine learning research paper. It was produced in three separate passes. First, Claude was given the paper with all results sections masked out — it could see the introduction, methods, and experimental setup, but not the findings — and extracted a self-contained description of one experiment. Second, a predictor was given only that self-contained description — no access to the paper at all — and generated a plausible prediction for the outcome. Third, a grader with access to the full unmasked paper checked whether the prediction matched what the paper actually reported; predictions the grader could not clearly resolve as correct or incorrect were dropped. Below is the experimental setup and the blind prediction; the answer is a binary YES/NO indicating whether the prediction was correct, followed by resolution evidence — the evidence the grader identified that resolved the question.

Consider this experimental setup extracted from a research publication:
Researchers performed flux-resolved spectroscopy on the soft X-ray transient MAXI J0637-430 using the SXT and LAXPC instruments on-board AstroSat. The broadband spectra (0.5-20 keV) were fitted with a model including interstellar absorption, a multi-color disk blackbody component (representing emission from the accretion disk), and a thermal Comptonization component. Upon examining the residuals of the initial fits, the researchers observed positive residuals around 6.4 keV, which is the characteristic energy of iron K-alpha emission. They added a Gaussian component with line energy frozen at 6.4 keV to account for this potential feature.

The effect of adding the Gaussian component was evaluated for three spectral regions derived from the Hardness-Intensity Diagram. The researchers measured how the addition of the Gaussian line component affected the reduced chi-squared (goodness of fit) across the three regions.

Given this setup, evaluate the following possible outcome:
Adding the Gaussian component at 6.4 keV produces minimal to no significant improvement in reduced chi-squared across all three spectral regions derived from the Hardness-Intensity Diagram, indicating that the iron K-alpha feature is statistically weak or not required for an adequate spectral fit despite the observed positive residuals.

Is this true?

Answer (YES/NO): NO